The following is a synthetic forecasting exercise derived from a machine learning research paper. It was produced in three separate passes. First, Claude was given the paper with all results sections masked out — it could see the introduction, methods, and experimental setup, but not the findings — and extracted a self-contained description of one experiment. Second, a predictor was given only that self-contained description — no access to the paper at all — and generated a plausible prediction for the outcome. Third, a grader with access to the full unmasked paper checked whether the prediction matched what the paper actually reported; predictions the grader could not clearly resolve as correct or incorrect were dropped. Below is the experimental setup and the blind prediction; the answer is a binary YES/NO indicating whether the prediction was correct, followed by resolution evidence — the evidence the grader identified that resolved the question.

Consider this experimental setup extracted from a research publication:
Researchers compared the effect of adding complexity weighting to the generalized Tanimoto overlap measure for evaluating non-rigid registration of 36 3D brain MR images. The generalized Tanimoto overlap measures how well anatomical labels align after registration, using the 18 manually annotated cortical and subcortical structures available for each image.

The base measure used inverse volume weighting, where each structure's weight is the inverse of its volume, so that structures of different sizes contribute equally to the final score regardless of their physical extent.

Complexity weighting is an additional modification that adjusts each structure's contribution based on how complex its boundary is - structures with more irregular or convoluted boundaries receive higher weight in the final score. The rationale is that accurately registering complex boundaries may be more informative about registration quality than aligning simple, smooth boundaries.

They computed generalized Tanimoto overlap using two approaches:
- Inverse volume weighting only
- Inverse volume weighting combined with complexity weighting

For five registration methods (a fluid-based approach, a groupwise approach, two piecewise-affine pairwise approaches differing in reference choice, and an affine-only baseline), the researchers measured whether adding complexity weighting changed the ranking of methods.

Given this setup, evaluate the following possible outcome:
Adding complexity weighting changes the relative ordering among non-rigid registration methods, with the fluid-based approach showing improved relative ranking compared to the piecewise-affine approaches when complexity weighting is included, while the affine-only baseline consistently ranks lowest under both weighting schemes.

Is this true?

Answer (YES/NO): YES